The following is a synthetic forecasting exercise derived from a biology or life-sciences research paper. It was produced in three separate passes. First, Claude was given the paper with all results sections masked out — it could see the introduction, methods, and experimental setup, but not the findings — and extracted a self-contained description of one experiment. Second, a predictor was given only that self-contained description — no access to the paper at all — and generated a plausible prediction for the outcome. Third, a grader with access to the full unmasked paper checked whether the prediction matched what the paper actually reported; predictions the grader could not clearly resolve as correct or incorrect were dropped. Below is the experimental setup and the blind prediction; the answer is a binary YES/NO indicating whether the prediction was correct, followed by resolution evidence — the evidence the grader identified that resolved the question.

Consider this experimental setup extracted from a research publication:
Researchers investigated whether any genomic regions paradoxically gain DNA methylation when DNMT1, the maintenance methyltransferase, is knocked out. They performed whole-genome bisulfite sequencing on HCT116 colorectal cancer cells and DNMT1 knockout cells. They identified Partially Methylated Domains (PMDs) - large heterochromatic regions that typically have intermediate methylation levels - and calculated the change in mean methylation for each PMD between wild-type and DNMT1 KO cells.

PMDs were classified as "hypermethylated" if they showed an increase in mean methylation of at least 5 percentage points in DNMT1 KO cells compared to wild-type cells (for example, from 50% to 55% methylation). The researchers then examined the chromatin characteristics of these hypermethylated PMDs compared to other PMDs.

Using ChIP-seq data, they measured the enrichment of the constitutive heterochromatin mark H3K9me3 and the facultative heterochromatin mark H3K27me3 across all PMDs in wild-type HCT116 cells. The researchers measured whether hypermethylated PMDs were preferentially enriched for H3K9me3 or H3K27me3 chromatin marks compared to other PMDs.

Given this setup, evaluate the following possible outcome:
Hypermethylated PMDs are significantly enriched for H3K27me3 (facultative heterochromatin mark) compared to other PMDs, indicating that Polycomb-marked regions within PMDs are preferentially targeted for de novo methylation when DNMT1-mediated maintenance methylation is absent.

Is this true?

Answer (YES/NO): NO